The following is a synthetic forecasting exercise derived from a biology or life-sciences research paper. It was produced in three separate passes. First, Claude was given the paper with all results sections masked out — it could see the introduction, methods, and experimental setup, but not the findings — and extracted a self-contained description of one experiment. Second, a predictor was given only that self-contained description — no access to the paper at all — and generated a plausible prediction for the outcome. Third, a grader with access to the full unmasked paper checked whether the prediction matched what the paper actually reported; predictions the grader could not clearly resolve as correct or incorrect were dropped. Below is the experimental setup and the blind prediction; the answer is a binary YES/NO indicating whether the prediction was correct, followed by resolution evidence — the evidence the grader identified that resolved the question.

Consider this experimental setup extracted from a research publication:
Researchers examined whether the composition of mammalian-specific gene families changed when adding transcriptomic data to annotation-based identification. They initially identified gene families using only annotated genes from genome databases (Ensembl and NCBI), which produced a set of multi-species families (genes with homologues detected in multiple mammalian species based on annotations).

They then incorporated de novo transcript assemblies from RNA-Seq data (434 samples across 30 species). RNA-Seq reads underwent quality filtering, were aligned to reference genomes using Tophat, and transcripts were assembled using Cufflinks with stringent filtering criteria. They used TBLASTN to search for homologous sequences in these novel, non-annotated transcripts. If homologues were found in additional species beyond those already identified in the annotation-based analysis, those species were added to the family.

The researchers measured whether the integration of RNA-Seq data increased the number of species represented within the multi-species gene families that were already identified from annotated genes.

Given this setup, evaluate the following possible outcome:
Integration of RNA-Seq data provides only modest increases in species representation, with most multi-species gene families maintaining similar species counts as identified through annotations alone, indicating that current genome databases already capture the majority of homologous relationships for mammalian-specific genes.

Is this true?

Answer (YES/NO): NO